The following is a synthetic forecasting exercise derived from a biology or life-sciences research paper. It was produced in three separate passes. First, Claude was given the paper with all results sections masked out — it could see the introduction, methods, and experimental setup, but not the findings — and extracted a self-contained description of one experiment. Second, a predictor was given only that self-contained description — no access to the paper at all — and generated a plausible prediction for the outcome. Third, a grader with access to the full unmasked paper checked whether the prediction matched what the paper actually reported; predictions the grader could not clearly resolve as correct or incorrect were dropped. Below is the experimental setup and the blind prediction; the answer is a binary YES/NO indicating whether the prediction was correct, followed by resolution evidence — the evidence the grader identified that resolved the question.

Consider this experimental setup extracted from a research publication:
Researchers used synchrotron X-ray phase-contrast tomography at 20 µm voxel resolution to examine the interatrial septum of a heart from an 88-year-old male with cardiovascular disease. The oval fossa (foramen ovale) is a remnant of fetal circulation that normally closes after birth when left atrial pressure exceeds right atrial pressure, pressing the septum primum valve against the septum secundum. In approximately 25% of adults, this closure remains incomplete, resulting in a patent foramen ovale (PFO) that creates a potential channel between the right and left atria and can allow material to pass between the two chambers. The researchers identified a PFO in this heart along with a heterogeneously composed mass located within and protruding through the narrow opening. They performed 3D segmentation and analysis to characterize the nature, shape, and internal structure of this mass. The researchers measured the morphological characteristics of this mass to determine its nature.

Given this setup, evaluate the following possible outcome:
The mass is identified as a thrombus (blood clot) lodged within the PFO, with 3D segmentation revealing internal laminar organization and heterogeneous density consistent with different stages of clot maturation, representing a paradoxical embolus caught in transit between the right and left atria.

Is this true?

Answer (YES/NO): NO